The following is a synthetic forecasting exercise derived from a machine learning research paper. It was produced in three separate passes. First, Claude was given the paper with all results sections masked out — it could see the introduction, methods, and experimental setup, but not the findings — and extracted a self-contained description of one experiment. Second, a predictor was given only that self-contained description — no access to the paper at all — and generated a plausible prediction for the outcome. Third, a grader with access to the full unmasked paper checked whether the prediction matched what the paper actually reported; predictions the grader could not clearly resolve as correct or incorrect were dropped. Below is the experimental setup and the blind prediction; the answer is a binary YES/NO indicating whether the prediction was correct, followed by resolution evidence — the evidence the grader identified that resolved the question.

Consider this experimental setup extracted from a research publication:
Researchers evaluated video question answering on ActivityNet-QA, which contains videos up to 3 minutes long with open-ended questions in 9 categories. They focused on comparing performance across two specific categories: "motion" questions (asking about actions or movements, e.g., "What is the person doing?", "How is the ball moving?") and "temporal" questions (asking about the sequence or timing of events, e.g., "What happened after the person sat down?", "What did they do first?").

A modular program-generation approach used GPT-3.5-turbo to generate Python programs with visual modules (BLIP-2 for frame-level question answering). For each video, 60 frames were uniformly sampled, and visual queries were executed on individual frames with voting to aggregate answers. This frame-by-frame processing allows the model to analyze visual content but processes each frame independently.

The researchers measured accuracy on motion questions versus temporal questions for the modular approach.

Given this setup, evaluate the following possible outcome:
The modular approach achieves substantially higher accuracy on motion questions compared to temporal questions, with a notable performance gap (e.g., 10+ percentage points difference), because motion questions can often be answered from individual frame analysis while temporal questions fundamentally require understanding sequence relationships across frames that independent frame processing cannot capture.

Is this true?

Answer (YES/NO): YES